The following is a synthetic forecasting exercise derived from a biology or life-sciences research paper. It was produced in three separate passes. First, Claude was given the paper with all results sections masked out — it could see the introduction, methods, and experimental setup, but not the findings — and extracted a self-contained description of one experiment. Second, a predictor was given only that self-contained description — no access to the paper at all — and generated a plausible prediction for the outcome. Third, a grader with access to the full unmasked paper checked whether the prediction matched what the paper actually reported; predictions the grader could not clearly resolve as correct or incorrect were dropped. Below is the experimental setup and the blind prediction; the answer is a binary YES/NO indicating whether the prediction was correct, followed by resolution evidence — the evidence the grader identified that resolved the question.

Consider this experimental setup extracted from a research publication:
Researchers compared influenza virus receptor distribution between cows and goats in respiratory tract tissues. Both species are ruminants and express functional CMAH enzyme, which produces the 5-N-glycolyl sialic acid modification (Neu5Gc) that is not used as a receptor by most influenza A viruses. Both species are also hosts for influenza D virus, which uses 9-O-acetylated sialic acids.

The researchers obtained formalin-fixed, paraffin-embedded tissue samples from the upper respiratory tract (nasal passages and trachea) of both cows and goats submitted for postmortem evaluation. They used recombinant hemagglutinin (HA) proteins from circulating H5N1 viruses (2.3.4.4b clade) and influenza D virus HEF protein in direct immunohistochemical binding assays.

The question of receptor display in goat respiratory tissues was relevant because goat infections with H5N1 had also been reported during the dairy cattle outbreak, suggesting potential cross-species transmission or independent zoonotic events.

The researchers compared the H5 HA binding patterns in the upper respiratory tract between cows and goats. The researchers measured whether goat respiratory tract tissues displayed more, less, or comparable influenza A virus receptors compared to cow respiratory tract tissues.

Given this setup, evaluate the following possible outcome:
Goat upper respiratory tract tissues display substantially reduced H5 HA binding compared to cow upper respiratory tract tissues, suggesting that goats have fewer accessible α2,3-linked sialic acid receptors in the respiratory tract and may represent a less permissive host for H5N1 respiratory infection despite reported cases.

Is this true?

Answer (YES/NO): NO